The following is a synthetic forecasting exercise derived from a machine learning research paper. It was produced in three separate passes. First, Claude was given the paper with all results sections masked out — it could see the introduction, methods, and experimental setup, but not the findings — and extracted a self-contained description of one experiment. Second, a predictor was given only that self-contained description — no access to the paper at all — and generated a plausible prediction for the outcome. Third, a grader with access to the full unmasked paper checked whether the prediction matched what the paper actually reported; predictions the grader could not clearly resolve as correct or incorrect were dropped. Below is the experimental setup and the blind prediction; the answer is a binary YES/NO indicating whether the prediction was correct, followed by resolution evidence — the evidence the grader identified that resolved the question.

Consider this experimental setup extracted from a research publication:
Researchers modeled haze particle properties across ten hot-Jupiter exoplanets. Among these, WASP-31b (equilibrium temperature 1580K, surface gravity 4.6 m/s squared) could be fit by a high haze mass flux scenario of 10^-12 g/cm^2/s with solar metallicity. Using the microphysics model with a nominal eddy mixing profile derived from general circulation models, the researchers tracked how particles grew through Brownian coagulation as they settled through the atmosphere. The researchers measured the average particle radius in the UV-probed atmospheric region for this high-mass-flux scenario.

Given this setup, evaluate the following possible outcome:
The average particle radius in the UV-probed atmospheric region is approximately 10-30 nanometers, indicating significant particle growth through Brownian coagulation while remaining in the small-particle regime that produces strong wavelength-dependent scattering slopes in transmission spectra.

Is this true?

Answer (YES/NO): NO